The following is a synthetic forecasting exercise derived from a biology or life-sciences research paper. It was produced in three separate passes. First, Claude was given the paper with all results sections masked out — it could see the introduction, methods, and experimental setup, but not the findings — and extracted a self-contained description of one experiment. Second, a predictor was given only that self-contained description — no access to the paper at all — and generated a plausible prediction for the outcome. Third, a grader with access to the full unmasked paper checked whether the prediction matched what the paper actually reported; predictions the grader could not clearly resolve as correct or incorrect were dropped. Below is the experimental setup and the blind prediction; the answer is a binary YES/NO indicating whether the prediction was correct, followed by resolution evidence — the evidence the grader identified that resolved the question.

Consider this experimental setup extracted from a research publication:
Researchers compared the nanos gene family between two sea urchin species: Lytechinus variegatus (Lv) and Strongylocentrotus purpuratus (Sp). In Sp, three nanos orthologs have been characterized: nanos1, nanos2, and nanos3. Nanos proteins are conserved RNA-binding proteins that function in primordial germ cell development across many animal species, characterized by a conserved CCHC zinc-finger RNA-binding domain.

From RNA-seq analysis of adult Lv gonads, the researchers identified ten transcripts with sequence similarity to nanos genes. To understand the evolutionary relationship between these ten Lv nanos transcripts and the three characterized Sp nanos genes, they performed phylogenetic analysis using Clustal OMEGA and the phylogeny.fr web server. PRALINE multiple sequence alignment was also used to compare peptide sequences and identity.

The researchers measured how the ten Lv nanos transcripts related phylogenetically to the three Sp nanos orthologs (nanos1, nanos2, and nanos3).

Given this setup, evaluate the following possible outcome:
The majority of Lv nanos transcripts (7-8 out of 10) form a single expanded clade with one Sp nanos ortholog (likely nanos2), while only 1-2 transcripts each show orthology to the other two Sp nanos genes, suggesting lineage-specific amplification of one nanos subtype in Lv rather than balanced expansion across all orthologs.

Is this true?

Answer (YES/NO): NO